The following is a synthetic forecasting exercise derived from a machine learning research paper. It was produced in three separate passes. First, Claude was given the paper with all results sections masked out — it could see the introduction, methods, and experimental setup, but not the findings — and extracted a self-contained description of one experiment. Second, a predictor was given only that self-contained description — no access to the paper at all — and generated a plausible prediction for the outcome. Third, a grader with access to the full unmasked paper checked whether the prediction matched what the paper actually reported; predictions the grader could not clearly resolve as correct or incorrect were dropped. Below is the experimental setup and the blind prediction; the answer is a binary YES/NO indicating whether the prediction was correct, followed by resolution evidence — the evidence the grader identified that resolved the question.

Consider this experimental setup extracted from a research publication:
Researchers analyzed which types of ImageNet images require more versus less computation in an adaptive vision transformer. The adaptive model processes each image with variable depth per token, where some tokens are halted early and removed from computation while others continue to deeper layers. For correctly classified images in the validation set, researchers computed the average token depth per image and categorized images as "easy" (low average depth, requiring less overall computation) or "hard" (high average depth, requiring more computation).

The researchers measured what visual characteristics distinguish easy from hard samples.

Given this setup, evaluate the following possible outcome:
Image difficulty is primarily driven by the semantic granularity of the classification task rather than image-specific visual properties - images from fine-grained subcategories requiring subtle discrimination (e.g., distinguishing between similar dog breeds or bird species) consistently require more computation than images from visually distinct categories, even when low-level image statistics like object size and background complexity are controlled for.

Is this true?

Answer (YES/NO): NO